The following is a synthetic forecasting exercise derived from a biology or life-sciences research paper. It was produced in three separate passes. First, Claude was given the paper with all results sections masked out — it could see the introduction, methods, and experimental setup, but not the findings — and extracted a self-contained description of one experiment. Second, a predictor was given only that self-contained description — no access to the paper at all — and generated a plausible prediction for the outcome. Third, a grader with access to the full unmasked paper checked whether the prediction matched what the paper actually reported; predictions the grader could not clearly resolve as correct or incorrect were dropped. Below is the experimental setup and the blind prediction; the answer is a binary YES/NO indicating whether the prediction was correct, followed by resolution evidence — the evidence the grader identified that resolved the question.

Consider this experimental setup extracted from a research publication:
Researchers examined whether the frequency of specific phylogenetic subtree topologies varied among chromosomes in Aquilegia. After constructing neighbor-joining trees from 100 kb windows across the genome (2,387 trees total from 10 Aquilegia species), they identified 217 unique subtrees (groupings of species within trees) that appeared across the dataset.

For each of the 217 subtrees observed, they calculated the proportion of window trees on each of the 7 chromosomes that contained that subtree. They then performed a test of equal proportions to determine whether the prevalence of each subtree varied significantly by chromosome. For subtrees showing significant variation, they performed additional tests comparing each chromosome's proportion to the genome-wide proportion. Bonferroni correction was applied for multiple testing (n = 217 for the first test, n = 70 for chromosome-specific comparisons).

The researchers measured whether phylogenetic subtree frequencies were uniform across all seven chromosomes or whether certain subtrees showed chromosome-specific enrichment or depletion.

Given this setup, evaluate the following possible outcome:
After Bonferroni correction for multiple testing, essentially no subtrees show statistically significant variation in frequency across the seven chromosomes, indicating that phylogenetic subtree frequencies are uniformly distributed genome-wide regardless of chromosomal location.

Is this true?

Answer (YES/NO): NO